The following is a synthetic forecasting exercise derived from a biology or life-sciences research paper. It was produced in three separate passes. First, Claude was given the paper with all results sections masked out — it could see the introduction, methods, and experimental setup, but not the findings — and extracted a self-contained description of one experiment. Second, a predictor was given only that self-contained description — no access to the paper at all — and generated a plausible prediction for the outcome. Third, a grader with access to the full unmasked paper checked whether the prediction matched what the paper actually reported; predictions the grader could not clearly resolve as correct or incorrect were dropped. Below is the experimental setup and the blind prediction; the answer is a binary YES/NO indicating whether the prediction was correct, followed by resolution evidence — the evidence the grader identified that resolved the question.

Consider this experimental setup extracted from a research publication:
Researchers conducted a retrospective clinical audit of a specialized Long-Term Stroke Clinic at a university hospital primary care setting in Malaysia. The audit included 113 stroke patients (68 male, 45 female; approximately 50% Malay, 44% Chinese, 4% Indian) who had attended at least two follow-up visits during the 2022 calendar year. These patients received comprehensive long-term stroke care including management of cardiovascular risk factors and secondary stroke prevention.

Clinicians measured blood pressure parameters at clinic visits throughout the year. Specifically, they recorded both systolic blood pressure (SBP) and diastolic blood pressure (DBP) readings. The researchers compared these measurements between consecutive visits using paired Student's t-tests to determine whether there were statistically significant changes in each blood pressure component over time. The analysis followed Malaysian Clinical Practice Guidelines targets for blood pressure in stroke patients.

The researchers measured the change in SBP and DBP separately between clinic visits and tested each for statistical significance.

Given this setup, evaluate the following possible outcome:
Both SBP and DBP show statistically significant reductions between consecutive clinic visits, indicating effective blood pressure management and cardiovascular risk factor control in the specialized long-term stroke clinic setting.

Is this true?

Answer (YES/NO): NO